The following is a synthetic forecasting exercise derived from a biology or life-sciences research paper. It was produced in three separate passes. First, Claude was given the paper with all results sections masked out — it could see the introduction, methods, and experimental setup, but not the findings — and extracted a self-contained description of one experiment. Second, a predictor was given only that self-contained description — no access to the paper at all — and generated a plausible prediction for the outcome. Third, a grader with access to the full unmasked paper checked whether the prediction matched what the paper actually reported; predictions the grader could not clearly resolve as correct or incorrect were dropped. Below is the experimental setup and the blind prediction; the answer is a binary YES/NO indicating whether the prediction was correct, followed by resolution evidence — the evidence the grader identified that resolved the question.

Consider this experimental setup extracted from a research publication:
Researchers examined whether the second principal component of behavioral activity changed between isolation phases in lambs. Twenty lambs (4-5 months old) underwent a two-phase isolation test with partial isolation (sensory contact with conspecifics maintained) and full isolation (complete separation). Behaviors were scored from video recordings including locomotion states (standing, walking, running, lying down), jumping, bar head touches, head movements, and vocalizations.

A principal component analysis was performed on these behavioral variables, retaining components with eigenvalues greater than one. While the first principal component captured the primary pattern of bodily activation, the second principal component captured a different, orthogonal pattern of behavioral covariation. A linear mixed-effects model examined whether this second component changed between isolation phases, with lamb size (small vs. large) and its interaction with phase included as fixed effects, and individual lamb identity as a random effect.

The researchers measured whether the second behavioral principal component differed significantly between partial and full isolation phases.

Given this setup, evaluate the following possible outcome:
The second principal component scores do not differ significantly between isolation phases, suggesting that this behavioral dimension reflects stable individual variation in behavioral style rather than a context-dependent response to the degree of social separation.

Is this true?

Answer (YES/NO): YES